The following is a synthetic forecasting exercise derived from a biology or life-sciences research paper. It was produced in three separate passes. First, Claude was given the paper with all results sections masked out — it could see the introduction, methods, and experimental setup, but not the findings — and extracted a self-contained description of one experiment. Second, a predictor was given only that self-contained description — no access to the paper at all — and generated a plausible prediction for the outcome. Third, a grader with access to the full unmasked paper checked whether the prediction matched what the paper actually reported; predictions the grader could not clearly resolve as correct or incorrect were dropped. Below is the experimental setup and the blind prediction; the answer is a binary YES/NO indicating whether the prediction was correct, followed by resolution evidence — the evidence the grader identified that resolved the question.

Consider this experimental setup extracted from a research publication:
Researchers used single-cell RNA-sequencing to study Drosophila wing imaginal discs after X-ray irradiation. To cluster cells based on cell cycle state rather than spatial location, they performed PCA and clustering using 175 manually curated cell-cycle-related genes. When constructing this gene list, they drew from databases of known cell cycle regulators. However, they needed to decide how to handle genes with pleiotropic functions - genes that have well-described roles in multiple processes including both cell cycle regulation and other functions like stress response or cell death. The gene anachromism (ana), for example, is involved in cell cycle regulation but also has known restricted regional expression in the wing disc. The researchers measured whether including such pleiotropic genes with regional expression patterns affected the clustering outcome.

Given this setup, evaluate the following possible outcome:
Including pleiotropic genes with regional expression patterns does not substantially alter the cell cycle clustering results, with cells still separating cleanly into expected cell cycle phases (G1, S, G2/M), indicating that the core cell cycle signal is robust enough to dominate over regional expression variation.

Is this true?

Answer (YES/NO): NO